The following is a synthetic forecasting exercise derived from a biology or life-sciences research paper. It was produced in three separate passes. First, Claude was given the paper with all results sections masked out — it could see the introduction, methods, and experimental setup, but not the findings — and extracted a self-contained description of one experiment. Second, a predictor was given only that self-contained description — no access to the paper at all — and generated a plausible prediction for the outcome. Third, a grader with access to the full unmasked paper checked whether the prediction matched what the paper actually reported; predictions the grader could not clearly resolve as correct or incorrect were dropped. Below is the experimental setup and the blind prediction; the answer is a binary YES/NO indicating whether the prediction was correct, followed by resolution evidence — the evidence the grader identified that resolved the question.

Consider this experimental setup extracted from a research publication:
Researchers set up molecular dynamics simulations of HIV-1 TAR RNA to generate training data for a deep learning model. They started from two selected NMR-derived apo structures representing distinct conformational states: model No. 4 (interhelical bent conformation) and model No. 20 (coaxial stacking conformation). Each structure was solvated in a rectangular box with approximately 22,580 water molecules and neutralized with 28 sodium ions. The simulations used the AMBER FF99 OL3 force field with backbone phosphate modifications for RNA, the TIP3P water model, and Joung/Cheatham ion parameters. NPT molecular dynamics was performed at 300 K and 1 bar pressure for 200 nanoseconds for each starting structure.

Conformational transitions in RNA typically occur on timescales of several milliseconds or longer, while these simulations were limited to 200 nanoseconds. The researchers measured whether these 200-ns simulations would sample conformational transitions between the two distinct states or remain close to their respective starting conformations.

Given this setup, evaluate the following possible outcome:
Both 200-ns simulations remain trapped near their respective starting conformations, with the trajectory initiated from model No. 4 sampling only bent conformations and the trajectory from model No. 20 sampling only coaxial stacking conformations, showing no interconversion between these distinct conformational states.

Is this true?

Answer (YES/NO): YES